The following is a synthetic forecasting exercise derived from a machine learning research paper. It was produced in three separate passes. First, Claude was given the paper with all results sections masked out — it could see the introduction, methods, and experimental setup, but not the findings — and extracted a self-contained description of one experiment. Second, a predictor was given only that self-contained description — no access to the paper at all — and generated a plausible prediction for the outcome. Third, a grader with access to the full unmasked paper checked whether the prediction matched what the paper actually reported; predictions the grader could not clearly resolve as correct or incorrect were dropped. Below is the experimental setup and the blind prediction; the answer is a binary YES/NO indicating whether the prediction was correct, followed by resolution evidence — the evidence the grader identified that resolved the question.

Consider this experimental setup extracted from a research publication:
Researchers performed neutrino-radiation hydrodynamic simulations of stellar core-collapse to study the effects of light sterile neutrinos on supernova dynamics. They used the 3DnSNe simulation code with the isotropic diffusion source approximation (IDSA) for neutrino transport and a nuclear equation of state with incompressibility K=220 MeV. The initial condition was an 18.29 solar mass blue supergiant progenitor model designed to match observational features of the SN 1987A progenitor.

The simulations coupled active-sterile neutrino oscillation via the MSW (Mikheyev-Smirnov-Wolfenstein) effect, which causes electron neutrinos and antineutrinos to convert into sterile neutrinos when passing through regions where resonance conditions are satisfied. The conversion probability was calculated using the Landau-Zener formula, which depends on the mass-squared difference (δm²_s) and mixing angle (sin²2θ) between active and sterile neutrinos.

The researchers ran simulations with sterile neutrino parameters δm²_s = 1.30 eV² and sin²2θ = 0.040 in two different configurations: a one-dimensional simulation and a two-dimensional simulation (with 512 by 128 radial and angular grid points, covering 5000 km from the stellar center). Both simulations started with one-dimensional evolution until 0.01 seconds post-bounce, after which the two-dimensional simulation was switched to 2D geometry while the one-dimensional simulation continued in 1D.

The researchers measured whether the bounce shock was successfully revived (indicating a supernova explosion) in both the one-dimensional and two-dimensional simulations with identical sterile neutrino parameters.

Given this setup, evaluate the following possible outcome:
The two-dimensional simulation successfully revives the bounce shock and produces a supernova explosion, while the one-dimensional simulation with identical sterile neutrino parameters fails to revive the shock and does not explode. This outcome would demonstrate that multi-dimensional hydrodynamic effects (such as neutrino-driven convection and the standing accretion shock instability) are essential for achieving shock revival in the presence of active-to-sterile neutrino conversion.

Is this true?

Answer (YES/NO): YES